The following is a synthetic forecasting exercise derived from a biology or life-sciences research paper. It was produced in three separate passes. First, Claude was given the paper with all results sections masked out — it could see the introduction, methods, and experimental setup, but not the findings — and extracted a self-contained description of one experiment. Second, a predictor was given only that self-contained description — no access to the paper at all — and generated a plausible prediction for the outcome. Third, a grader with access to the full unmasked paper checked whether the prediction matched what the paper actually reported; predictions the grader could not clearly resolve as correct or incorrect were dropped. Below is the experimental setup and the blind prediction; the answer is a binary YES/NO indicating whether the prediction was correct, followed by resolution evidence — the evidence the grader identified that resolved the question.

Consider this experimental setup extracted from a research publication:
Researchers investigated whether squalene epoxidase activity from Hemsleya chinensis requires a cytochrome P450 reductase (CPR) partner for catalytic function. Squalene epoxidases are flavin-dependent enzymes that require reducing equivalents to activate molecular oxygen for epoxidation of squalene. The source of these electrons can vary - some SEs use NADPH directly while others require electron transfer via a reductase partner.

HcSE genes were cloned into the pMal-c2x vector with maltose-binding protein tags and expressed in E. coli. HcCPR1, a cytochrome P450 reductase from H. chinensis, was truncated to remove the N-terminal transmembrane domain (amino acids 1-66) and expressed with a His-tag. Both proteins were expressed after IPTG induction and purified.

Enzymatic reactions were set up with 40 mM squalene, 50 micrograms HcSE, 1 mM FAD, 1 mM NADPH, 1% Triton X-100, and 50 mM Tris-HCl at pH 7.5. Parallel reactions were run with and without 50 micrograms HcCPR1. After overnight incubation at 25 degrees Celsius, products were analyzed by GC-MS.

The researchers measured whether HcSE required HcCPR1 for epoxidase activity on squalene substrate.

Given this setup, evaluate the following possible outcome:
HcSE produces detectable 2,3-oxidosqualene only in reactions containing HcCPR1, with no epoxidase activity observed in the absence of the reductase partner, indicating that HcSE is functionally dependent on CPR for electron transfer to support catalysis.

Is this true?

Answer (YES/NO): YES